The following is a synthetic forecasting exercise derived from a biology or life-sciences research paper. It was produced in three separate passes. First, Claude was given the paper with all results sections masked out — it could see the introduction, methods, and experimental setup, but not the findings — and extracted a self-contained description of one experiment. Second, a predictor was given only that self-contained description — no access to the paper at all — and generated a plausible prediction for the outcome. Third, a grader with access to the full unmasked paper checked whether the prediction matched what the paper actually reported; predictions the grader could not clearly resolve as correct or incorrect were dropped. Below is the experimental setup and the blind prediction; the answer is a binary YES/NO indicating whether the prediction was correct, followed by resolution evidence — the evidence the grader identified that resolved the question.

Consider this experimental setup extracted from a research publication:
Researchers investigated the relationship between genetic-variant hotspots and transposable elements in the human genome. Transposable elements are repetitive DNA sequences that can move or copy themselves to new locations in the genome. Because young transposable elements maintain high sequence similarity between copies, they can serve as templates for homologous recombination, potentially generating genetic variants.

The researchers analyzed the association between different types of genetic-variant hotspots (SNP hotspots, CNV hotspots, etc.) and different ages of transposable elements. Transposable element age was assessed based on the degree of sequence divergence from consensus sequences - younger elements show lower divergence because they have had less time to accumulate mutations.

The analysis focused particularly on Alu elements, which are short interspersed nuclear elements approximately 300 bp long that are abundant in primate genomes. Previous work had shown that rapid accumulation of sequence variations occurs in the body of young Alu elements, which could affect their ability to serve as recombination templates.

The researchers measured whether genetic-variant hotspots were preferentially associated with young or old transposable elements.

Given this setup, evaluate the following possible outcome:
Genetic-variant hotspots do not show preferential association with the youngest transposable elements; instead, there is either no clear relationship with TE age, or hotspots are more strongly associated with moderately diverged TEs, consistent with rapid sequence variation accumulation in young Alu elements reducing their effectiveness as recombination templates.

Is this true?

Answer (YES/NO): NO